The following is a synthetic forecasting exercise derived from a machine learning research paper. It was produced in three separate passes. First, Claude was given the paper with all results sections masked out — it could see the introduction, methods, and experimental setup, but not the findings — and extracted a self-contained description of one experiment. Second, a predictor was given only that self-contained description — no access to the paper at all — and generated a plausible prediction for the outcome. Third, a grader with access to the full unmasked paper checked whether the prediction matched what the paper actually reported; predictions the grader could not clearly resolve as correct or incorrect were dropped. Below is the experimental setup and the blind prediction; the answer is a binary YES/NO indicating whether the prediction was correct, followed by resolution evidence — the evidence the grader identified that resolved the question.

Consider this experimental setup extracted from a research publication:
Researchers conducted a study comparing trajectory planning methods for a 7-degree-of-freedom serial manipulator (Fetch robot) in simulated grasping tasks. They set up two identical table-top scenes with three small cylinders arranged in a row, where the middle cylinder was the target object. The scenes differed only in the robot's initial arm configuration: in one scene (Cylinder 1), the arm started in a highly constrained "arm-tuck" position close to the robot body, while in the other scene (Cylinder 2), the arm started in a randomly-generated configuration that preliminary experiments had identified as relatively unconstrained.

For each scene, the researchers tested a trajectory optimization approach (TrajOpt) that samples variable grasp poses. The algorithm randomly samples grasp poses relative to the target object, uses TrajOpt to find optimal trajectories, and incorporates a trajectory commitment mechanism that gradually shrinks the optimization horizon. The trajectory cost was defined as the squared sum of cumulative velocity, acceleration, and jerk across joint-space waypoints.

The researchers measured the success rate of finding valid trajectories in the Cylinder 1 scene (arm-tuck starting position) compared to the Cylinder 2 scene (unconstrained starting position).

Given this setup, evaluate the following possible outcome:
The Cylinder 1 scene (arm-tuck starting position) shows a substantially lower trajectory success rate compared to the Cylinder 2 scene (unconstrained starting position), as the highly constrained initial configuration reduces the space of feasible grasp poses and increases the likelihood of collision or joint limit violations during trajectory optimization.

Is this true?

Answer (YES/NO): NO